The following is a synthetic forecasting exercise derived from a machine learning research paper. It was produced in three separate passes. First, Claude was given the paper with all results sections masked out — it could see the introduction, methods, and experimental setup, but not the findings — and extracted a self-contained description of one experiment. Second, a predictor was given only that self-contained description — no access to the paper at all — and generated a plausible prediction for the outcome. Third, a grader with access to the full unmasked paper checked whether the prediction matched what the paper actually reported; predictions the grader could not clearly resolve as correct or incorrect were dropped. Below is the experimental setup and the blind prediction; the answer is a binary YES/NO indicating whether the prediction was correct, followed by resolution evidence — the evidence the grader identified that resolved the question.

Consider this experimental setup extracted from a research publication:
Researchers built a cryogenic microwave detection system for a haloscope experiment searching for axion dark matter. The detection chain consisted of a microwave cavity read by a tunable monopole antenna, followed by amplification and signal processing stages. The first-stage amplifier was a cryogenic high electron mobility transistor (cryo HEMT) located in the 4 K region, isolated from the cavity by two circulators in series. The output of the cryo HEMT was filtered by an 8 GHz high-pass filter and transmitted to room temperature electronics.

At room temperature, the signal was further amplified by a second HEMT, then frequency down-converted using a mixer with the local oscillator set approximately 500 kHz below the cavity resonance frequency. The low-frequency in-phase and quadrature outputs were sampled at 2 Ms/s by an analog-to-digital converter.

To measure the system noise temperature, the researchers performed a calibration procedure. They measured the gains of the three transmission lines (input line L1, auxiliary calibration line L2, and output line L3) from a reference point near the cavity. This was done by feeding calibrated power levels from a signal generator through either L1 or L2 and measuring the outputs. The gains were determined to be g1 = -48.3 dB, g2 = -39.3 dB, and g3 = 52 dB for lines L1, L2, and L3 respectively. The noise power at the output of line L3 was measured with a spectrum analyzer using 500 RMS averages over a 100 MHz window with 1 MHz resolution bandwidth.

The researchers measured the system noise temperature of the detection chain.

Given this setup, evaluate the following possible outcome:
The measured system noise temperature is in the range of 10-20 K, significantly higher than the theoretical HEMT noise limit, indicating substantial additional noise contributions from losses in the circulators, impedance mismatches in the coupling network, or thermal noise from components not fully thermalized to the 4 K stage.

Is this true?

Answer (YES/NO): NO